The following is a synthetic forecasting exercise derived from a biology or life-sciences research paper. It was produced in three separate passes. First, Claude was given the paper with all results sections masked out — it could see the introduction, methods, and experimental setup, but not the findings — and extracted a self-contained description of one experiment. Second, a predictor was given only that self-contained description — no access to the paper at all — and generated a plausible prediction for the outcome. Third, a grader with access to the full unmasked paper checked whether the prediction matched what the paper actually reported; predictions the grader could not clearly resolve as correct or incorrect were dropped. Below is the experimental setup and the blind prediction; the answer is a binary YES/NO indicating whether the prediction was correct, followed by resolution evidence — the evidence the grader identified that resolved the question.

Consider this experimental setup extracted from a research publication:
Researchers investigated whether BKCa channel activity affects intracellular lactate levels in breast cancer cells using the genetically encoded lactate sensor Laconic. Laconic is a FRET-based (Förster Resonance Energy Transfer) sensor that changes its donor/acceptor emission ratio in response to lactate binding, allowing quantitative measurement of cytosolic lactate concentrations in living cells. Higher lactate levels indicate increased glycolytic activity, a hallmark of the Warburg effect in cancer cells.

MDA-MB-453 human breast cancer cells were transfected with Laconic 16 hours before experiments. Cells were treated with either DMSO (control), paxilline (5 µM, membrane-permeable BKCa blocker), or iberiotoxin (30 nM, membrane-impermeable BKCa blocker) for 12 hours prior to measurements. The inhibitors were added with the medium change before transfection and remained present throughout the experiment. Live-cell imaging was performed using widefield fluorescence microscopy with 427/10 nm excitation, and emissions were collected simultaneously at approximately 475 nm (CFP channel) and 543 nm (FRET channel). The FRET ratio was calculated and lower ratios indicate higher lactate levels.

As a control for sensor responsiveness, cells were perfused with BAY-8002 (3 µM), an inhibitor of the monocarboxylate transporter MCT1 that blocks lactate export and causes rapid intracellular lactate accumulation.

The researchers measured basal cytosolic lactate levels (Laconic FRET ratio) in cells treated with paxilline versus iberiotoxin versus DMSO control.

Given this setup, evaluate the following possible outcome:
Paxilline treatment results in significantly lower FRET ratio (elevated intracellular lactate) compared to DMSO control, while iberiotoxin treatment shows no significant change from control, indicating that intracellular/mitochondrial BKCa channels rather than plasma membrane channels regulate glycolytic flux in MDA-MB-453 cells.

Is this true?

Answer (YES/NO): NO